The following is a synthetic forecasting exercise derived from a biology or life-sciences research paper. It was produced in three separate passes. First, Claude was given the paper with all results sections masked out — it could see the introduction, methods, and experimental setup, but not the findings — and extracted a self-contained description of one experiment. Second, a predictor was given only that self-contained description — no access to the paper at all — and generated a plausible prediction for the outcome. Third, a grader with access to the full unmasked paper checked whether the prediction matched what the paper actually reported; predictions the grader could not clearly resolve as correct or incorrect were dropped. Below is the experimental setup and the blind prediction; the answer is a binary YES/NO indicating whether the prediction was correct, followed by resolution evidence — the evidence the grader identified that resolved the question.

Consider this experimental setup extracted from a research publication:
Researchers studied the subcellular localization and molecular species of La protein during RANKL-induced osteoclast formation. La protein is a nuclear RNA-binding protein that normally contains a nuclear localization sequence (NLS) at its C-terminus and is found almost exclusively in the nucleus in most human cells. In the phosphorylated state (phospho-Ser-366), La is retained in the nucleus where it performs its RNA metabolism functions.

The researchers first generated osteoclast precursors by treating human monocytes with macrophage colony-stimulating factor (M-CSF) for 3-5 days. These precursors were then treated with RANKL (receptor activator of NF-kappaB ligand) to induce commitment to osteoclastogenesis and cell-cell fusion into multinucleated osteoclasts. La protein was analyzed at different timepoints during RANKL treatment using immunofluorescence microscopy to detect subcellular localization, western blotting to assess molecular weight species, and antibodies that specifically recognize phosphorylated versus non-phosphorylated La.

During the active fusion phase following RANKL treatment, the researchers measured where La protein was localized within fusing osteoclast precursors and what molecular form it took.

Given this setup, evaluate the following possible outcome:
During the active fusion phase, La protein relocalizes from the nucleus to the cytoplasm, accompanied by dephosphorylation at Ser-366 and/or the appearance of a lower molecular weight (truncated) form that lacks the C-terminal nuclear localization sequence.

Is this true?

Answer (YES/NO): YES